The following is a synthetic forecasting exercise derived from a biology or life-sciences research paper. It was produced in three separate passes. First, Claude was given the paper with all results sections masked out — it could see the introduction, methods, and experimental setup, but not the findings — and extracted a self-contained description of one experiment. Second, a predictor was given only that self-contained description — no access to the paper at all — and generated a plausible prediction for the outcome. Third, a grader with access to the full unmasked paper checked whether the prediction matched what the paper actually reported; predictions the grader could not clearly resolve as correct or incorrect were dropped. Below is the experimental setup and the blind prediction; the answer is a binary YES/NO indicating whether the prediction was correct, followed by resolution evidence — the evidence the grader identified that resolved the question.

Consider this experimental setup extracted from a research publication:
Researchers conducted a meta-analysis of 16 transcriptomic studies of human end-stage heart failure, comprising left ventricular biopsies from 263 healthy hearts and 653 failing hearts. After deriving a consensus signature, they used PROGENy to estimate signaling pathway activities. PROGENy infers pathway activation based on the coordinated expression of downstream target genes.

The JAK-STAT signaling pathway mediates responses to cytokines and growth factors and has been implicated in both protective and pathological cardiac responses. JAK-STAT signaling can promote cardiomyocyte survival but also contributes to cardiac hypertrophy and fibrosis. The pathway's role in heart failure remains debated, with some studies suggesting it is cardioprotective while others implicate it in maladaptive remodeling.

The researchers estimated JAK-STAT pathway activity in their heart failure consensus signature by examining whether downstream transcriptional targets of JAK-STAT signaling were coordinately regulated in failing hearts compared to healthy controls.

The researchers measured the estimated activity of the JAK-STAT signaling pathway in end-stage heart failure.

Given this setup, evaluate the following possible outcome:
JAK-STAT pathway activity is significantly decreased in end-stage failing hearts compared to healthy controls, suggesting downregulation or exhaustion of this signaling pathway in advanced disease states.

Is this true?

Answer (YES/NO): NO